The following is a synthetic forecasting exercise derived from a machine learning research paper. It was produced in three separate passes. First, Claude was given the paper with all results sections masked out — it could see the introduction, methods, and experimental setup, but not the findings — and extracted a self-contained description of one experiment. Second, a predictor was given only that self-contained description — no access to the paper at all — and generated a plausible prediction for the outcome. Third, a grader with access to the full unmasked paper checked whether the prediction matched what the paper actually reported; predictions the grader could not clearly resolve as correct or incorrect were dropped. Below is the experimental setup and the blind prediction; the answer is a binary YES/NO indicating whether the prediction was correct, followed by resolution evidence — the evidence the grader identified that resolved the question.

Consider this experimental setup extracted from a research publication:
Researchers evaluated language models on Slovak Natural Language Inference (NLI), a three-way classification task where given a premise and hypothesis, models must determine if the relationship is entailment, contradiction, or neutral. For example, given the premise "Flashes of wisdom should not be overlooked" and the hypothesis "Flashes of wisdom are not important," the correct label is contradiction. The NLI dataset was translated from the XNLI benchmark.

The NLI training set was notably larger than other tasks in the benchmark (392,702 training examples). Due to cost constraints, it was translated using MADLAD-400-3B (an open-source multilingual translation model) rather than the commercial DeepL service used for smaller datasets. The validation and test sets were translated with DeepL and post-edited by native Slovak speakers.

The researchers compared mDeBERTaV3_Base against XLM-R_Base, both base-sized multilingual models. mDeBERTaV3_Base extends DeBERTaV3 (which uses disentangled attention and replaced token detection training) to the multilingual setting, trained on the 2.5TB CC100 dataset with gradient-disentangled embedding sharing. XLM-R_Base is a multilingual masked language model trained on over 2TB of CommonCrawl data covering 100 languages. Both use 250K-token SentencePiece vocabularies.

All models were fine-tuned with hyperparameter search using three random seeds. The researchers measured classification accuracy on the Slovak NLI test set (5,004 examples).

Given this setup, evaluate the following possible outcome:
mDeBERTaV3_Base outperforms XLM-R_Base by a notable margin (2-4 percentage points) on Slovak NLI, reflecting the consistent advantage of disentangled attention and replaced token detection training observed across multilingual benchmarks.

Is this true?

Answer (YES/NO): YES